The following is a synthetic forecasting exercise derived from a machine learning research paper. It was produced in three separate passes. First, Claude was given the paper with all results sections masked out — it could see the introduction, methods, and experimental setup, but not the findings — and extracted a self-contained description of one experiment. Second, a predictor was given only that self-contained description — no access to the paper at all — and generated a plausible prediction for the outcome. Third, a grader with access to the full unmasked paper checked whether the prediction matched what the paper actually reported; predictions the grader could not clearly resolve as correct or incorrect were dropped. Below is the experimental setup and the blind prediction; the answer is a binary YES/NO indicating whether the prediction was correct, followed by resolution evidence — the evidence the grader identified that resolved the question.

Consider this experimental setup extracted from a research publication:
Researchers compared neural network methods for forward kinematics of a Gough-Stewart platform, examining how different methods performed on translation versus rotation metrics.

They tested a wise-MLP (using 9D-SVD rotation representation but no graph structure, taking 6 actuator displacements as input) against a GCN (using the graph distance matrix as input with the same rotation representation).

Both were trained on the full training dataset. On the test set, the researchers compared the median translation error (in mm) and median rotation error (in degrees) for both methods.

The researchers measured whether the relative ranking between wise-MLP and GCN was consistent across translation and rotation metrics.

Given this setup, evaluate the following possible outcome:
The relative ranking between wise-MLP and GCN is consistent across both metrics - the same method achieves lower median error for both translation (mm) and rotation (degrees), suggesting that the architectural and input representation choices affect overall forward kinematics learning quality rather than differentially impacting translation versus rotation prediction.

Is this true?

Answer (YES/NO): YES